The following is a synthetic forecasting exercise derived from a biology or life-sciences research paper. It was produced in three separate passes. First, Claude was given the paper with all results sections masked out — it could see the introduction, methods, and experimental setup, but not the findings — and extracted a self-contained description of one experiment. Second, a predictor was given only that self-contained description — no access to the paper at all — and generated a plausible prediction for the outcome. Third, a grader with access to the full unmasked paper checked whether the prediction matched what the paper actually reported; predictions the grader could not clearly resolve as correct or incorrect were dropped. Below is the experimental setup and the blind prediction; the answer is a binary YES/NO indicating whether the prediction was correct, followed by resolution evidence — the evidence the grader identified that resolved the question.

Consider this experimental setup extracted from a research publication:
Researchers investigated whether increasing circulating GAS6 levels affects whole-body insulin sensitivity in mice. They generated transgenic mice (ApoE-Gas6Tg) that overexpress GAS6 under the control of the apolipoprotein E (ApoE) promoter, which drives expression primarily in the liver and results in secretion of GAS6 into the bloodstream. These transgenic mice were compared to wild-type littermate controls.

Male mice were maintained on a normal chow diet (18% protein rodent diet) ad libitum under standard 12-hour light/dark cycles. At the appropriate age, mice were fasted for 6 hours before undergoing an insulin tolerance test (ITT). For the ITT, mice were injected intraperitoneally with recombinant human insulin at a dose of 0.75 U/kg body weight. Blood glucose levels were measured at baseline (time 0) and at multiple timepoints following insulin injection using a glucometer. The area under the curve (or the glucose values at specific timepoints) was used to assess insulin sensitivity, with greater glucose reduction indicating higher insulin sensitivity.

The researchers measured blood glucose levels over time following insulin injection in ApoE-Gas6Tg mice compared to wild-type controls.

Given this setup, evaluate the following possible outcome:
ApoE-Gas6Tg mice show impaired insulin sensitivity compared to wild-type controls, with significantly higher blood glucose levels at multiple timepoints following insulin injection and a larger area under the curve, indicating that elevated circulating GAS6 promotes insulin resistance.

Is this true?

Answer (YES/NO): YES